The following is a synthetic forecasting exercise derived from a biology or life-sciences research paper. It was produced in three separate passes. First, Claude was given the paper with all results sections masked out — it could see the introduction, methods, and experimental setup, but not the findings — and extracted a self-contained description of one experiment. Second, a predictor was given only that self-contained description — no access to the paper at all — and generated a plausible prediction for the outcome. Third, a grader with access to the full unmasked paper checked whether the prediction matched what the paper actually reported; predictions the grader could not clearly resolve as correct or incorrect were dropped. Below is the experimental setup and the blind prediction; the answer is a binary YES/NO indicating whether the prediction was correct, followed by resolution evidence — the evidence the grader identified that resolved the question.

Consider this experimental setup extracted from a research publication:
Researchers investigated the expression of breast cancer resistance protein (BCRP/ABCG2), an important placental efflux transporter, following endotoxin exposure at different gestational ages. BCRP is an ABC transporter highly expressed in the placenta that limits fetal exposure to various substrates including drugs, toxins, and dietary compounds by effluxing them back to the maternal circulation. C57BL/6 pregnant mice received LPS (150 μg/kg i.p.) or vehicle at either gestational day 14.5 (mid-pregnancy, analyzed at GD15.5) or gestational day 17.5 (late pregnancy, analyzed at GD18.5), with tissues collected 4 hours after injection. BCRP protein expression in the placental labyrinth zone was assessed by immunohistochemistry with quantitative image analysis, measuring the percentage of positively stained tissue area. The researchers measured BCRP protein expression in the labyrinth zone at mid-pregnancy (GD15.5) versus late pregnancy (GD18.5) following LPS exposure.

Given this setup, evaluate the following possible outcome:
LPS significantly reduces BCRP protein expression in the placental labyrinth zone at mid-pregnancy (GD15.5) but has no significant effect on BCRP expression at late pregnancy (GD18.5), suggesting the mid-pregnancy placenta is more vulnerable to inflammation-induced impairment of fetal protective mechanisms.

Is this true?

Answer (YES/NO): NO